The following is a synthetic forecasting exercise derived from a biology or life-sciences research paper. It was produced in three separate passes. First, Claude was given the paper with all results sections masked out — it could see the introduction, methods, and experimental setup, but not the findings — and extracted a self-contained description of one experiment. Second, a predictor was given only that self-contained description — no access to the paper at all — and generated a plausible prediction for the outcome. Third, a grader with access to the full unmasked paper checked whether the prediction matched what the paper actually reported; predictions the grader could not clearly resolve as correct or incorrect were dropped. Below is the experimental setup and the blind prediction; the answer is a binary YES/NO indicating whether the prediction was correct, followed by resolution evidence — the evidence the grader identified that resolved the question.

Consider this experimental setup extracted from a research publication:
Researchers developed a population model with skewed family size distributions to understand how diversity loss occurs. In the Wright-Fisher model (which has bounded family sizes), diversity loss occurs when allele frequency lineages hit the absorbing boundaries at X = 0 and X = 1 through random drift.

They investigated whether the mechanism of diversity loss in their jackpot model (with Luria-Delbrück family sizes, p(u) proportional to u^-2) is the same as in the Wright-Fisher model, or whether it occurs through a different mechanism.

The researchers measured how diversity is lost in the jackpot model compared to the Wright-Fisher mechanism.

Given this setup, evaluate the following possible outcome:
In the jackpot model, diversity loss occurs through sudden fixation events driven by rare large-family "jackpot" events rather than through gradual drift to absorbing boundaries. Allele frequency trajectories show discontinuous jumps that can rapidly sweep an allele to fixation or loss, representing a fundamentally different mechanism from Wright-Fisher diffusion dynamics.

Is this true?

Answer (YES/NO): NO